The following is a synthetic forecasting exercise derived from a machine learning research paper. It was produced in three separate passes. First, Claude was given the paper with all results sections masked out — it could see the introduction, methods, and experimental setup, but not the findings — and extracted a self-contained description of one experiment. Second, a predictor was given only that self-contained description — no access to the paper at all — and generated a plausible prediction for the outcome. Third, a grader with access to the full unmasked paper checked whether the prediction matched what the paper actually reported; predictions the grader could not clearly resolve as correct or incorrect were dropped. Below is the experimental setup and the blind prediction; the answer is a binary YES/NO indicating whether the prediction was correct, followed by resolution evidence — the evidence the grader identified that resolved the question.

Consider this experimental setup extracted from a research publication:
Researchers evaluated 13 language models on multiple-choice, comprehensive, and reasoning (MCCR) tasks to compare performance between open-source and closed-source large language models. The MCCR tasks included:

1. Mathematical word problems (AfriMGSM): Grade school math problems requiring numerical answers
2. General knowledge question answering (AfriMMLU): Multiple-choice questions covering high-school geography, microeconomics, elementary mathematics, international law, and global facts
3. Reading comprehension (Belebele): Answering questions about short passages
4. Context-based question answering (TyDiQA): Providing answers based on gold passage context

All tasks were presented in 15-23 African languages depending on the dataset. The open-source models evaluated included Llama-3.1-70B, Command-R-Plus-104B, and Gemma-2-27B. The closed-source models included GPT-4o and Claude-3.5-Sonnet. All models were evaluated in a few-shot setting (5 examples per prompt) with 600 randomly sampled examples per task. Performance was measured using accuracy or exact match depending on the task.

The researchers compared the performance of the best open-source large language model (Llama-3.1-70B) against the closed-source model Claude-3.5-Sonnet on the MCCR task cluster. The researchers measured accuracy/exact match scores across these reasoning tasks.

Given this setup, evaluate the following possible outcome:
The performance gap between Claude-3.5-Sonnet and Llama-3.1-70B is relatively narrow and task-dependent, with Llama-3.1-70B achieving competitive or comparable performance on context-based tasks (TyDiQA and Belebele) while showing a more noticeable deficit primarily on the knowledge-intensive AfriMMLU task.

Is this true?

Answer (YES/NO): NO